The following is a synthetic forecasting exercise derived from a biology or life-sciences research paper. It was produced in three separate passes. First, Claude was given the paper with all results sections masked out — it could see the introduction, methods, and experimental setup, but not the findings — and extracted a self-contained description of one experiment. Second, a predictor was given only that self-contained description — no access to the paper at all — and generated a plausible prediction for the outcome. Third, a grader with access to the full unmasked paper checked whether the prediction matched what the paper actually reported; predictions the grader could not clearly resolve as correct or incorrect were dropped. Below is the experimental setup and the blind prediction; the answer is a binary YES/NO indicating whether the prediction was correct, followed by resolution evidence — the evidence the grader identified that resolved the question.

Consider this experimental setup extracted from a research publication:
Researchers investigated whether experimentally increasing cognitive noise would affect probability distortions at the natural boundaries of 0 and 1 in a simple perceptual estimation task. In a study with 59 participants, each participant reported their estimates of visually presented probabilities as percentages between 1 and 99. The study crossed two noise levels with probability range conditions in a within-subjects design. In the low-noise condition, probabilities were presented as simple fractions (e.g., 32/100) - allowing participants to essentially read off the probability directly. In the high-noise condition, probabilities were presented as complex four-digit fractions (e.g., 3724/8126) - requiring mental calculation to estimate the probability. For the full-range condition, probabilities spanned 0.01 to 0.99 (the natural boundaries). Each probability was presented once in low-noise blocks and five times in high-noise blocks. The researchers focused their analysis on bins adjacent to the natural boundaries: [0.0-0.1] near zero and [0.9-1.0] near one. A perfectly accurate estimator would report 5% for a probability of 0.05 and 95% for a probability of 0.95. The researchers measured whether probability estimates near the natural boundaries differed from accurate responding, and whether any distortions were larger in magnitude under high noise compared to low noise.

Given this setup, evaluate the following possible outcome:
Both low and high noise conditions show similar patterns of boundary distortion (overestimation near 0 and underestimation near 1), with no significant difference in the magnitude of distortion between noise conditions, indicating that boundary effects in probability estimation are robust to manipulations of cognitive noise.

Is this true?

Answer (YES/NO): NO